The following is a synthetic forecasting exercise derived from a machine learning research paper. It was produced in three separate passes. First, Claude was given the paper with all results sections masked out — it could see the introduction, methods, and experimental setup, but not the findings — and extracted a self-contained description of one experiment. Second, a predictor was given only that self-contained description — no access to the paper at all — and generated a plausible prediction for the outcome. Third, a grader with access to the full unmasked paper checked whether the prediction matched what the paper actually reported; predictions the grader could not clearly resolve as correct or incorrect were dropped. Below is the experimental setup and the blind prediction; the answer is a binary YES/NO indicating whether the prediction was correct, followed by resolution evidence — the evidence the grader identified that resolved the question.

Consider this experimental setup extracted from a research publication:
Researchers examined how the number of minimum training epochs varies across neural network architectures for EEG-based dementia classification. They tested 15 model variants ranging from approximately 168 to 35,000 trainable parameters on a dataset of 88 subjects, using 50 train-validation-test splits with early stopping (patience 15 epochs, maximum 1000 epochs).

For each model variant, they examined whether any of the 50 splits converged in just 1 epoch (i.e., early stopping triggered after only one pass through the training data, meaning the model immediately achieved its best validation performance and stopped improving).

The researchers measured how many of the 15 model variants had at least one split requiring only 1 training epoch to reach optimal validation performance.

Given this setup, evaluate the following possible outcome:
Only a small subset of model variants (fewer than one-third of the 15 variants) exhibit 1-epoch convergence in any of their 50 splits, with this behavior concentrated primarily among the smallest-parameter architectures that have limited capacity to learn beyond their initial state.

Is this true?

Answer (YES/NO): NO